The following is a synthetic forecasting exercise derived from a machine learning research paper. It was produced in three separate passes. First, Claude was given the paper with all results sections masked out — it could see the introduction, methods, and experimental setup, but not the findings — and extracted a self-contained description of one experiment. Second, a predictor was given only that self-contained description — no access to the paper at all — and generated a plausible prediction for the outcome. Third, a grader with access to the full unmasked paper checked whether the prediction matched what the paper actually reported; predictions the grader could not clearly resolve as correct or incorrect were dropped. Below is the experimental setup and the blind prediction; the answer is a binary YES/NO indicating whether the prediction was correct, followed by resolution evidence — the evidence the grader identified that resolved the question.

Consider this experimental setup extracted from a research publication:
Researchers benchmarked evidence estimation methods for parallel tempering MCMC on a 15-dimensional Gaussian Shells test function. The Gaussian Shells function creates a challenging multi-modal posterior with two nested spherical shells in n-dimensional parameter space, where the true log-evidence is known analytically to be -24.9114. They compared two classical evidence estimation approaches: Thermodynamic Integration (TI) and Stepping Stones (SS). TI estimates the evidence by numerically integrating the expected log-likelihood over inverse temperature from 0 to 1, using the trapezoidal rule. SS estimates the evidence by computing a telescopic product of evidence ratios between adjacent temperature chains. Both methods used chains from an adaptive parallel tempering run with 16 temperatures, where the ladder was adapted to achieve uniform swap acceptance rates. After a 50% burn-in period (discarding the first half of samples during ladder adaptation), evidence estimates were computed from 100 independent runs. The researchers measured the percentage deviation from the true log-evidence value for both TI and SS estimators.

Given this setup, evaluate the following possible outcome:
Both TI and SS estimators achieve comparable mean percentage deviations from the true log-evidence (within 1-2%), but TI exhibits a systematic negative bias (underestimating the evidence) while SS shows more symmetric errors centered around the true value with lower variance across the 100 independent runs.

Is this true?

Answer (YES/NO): NO